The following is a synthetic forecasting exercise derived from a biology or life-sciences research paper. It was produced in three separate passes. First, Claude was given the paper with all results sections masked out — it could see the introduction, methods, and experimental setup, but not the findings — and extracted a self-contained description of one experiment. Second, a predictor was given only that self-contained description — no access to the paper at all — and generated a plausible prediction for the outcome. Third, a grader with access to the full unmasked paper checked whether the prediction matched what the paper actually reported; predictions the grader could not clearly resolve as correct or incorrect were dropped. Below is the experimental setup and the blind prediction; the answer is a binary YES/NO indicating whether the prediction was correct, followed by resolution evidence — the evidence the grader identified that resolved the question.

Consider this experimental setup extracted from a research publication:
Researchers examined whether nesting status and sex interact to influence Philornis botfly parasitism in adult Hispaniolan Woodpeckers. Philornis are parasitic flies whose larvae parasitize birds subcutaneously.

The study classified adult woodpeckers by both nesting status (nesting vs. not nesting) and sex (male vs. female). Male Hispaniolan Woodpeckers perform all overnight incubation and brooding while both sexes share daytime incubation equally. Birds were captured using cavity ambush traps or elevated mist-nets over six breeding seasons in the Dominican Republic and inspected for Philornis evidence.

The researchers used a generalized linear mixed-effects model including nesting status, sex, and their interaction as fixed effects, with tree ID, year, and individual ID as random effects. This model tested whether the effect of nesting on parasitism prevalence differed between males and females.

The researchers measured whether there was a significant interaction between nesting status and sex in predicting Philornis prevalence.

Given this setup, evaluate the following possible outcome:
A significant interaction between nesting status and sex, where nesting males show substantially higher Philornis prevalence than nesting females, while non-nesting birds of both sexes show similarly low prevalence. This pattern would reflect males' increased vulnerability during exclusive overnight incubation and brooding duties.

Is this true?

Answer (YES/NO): NO